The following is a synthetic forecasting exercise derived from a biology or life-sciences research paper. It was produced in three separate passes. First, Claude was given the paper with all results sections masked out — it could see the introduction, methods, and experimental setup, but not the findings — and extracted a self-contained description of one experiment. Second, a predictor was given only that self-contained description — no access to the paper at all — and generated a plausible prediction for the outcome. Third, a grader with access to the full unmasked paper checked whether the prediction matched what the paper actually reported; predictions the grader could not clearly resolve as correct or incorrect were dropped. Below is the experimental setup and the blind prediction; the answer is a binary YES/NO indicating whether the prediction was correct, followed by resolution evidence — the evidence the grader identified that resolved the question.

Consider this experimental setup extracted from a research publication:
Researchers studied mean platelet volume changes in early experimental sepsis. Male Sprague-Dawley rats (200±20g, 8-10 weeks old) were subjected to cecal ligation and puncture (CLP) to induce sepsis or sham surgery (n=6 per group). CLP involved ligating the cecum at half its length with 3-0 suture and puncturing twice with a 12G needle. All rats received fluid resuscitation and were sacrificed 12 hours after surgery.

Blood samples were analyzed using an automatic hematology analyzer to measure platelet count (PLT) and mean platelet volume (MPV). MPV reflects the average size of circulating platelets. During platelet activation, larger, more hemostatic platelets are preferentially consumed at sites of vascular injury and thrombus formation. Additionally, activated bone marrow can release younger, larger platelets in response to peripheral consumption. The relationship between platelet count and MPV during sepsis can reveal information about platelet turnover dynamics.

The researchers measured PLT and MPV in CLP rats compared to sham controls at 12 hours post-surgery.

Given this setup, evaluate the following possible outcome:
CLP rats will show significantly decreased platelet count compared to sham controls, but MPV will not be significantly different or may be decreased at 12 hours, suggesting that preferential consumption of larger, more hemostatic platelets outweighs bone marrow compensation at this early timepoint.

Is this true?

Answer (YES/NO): YES